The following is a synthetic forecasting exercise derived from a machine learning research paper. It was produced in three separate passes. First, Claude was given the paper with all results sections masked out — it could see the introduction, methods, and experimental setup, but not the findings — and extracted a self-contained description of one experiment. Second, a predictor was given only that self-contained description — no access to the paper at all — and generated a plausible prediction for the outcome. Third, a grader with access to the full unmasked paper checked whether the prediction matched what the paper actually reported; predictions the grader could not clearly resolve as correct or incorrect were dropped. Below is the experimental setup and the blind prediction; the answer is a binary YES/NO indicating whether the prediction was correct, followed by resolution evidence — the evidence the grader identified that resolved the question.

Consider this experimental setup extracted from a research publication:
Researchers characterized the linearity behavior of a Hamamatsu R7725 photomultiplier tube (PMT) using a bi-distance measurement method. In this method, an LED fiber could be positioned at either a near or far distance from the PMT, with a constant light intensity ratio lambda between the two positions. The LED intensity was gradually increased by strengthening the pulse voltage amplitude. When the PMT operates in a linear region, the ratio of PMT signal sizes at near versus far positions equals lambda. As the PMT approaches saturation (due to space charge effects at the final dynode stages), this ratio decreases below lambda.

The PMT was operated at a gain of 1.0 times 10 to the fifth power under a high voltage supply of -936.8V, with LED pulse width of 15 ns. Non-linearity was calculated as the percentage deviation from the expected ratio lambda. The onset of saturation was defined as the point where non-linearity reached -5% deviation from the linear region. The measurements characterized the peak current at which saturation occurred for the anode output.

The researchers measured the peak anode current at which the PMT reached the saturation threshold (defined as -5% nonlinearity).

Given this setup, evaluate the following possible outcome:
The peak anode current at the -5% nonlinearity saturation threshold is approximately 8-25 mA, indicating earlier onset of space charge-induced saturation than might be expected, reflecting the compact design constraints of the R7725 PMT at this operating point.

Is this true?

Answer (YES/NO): NO